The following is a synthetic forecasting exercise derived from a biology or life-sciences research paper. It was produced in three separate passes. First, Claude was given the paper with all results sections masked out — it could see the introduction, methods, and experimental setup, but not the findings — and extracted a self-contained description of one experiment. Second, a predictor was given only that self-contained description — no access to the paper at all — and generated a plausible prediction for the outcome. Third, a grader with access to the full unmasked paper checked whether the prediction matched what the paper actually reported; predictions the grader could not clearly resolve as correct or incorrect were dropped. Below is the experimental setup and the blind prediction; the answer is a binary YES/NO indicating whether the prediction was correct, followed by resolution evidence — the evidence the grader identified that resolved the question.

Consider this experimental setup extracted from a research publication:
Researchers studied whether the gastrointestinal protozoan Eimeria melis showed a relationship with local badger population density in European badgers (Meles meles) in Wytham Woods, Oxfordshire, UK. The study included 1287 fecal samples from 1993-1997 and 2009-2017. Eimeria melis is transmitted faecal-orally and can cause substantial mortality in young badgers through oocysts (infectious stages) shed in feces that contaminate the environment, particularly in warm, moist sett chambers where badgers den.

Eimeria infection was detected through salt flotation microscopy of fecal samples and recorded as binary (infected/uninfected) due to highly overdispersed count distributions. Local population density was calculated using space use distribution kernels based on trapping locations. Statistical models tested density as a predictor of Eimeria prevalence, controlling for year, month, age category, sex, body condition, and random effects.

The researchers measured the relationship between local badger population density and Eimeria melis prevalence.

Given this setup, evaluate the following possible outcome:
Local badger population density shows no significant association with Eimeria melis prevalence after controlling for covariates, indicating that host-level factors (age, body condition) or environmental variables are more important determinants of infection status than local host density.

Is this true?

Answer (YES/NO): NO